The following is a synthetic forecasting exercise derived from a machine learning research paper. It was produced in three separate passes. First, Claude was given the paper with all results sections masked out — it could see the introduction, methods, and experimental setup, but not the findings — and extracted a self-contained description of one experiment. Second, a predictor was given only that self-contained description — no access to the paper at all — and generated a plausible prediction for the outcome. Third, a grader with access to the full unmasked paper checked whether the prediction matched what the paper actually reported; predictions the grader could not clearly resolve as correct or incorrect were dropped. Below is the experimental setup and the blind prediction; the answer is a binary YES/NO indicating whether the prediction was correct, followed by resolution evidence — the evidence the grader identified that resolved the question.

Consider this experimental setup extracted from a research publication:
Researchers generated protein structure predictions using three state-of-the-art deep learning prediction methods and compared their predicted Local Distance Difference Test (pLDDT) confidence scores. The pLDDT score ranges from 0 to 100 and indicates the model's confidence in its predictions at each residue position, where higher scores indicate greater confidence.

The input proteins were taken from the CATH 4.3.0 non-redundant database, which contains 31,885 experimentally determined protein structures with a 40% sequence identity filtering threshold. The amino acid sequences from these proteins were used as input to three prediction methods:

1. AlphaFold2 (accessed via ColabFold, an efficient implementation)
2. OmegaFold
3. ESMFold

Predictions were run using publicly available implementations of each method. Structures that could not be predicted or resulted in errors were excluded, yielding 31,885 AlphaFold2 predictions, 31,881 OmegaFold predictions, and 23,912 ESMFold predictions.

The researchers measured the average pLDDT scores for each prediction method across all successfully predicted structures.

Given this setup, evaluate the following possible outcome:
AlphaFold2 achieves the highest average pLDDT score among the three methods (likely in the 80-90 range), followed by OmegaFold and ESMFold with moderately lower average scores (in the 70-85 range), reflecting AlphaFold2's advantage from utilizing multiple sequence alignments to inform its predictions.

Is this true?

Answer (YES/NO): NO